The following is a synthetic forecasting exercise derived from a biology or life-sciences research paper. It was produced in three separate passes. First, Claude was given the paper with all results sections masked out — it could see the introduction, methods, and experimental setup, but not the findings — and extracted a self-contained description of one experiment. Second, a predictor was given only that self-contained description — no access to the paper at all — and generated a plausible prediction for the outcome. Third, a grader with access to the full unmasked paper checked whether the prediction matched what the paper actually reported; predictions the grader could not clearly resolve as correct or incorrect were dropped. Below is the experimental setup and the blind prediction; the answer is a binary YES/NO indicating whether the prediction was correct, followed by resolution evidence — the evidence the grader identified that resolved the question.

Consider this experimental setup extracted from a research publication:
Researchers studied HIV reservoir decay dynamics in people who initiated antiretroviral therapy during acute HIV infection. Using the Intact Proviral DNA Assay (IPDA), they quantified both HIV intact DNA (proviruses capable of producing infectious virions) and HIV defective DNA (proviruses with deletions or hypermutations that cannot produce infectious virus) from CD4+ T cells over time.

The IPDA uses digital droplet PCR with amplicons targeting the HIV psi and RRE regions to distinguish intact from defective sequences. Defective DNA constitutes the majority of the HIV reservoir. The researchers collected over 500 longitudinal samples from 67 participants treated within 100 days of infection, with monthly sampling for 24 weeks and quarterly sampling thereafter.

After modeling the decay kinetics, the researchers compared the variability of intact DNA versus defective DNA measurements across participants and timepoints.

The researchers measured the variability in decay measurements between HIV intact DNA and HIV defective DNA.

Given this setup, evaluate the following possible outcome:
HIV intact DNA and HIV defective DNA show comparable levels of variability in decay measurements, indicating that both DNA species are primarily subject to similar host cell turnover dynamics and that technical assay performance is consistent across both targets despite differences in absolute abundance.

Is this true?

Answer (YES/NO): NO